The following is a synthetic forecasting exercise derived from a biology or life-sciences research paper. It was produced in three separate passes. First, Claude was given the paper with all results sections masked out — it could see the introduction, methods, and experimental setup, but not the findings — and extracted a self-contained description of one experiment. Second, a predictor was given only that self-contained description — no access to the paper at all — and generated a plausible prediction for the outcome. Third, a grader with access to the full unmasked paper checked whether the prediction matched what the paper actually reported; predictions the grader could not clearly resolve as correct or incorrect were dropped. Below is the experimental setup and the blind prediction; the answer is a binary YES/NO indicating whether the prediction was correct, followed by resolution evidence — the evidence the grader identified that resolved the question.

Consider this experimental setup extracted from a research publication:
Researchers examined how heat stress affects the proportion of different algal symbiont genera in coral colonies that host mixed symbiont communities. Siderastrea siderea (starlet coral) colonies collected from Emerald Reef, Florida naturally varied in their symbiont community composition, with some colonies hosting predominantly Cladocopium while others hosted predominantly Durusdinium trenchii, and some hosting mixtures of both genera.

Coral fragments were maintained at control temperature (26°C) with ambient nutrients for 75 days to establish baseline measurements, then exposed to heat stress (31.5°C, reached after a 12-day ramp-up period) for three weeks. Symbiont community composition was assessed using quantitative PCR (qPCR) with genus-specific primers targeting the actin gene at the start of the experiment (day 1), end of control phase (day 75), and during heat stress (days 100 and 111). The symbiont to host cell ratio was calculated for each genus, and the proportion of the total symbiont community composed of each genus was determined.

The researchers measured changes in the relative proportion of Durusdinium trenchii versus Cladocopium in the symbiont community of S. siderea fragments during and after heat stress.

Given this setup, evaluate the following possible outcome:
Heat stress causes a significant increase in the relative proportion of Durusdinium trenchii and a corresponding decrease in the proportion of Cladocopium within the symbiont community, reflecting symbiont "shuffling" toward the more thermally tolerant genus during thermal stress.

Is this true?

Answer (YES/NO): YES